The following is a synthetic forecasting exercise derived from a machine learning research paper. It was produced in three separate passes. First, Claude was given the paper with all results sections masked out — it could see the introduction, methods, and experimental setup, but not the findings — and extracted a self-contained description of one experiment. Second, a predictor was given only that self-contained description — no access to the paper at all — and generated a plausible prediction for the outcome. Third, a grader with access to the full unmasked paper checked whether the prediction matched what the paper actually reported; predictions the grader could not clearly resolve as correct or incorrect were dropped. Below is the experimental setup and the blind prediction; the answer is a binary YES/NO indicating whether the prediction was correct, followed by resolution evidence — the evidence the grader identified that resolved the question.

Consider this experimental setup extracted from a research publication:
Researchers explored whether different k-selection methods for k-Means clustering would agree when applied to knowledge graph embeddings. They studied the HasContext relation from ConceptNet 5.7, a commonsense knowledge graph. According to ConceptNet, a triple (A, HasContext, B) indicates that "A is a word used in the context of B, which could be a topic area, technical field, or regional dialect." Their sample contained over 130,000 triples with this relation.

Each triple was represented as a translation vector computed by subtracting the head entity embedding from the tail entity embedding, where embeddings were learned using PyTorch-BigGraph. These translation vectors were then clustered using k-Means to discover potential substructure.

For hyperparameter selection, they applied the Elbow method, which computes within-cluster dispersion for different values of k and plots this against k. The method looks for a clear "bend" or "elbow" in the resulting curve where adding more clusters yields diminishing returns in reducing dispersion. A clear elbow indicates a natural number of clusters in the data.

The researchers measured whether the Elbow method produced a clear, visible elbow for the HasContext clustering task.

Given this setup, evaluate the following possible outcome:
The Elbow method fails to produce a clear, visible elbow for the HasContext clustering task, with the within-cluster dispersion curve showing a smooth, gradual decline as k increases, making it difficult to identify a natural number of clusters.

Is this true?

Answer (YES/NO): YES